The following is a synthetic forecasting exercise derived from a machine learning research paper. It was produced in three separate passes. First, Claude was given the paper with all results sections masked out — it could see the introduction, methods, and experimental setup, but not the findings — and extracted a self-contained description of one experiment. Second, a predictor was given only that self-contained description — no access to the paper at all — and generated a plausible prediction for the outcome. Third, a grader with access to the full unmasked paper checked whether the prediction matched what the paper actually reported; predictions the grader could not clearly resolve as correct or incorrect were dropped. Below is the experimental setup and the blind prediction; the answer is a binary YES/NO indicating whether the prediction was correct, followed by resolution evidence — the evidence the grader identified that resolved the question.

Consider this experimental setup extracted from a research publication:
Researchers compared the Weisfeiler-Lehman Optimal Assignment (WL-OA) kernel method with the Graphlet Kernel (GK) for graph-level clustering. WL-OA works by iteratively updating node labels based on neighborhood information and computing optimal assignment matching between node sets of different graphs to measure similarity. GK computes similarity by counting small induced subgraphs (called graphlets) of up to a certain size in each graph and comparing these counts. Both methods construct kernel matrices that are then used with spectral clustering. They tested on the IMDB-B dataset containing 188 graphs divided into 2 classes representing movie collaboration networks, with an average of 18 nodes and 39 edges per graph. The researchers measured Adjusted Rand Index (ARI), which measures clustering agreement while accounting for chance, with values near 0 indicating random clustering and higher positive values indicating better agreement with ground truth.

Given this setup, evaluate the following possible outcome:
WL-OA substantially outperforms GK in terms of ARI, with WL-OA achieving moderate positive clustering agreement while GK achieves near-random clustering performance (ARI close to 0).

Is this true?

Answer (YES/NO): NO